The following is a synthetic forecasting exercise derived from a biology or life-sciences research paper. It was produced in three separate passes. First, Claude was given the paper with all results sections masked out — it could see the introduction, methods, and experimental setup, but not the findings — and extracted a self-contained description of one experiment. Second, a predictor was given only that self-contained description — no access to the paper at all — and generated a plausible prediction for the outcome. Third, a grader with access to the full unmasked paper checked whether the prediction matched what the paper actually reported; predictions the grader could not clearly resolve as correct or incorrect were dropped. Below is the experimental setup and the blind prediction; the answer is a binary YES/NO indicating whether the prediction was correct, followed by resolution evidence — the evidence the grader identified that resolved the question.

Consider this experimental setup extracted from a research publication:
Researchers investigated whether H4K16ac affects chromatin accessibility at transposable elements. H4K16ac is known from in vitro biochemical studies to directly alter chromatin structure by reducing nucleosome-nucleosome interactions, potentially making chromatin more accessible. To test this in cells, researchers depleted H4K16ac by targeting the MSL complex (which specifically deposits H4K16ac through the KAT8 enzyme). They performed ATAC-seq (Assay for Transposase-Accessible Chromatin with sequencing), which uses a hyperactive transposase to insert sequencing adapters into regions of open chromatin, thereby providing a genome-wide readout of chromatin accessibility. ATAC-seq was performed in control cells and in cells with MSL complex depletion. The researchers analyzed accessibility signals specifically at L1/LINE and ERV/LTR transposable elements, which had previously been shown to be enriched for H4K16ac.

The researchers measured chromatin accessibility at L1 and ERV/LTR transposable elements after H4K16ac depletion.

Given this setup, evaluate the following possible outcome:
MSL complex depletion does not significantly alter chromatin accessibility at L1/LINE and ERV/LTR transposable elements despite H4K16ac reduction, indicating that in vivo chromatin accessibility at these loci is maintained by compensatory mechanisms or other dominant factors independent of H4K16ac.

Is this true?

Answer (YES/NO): NO